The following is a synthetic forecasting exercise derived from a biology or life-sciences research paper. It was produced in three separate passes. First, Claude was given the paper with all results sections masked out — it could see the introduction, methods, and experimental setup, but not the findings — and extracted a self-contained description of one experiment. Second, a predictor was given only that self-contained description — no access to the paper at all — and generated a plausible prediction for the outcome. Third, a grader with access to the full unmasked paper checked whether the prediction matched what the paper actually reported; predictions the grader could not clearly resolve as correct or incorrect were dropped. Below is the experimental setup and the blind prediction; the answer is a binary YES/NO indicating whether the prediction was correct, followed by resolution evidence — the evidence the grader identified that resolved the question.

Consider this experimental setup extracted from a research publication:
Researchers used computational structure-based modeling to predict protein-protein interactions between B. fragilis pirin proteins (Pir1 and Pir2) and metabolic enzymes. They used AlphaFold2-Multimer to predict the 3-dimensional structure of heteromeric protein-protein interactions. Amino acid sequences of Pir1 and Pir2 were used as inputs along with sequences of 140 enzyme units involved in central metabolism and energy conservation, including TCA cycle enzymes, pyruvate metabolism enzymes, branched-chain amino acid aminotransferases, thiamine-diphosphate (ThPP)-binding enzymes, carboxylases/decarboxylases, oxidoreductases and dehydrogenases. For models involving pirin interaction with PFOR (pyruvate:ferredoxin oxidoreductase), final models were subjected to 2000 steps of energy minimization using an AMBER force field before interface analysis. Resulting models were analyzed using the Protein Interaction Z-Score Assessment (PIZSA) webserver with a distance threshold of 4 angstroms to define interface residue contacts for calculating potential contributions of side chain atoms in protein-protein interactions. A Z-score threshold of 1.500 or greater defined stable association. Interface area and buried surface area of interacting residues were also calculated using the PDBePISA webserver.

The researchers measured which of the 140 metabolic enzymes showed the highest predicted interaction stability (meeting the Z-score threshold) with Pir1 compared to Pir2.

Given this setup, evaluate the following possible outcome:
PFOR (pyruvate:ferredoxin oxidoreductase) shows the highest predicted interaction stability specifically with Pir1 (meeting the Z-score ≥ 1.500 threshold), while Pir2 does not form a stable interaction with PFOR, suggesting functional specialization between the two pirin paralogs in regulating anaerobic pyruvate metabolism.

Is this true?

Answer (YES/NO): NO